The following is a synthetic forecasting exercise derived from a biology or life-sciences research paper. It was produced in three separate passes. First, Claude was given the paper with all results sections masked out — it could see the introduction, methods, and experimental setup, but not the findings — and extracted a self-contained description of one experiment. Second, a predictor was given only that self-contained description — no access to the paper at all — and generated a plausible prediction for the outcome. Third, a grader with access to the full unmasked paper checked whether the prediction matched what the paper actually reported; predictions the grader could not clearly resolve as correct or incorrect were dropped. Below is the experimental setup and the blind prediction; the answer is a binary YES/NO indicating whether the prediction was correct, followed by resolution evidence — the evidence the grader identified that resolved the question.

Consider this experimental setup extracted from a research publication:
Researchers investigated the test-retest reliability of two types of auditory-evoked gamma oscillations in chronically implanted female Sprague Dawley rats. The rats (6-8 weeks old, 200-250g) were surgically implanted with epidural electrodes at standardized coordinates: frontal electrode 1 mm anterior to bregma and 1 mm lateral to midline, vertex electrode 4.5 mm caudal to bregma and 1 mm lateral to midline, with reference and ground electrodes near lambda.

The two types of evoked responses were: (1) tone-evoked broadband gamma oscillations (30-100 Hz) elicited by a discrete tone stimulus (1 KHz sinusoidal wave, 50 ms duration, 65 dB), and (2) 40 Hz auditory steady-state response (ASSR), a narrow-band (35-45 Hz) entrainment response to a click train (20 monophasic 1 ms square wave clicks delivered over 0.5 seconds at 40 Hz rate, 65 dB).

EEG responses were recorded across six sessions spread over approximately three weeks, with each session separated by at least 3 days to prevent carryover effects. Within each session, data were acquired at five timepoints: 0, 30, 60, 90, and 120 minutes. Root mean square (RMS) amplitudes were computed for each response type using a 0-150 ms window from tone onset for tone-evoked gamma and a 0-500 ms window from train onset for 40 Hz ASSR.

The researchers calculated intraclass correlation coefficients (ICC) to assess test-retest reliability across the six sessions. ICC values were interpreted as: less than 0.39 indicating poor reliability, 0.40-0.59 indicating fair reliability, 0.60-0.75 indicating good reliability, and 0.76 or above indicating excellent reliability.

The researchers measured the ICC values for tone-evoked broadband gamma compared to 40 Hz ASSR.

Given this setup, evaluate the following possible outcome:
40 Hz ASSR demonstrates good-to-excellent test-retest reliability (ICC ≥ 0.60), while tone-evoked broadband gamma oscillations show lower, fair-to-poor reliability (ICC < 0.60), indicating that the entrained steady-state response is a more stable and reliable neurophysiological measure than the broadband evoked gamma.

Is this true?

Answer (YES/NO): NO